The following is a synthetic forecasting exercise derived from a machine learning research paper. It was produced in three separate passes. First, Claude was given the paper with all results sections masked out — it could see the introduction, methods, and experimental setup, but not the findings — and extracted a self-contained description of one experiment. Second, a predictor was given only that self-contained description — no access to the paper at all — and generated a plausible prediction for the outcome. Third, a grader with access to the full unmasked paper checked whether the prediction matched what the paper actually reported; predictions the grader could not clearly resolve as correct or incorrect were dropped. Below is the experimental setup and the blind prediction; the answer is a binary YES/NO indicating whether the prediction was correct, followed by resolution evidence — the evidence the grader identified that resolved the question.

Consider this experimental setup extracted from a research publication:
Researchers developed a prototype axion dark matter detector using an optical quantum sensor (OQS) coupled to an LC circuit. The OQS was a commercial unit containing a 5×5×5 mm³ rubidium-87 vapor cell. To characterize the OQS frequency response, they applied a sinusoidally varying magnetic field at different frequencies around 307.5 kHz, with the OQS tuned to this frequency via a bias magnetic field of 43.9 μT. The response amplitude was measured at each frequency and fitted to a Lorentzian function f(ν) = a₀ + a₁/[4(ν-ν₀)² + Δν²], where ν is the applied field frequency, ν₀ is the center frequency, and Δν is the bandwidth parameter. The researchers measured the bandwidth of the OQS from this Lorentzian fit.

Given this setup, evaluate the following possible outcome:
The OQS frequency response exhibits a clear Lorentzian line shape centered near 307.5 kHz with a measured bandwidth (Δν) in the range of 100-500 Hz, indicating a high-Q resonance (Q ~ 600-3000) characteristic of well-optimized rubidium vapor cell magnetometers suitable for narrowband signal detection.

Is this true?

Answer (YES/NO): NO